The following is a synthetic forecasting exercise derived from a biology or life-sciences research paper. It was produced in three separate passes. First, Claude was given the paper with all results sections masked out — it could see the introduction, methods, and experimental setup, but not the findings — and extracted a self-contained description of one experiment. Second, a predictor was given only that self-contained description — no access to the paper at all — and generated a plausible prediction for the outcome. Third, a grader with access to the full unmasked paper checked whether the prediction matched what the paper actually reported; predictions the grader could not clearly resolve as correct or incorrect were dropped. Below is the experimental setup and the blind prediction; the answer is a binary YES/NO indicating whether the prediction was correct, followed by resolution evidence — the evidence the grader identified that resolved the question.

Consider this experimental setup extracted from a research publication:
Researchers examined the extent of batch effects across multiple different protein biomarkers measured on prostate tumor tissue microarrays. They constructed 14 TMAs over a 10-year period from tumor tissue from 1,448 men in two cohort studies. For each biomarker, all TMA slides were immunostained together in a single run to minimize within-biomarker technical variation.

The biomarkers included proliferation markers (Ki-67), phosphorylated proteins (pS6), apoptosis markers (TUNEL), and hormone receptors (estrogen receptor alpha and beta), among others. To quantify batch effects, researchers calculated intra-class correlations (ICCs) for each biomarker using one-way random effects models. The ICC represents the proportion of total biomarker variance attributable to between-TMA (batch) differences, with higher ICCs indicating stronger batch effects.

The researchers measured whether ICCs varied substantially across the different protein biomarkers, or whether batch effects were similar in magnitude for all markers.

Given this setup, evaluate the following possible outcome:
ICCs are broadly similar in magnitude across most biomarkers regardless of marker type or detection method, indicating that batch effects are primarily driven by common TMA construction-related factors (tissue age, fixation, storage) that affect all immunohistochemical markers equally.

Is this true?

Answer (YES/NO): NO